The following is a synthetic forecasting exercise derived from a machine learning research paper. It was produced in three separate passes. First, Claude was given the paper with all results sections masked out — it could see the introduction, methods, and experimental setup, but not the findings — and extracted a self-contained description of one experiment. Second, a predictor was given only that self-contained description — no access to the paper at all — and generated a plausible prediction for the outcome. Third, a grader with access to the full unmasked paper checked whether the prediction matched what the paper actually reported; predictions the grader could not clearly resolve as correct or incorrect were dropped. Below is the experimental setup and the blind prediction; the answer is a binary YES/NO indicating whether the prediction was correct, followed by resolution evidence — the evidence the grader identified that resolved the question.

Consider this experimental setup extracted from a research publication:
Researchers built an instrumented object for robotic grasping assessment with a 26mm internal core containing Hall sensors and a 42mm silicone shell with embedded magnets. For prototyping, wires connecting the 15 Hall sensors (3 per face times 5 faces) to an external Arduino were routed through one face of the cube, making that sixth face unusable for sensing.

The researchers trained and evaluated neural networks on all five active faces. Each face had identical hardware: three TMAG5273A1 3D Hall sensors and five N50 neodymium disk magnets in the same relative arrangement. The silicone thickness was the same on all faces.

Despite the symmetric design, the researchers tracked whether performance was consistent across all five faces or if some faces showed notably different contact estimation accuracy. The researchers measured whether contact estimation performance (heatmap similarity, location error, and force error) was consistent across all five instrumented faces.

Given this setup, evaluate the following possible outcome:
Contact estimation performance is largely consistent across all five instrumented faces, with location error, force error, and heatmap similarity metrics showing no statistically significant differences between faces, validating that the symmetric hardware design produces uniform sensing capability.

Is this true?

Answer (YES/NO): NO